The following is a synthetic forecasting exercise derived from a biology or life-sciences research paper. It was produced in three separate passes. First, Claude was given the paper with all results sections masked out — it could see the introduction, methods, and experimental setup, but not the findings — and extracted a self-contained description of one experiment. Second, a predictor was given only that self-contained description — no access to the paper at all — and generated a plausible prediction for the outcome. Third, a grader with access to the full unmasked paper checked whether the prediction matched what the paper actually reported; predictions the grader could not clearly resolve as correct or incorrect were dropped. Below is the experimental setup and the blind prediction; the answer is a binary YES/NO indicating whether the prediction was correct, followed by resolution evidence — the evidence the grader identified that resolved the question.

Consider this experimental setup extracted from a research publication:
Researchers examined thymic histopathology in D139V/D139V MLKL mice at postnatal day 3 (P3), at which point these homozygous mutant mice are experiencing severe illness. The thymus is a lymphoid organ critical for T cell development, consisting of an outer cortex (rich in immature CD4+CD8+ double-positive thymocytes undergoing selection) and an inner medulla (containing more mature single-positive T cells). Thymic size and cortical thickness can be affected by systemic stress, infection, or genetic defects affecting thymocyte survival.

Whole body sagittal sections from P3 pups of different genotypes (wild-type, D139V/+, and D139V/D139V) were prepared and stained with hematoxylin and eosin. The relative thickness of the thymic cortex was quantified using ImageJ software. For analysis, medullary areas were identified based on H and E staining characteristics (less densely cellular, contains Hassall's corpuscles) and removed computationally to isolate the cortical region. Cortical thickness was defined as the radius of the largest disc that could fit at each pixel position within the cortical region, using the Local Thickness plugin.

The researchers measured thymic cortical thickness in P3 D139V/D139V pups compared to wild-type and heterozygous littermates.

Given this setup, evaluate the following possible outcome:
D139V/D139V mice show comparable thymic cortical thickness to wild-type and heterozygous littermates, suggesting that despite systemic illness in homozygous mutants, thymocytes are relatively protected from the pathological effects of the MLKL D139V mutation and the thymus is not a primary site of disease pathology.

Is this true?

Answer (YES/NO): NO